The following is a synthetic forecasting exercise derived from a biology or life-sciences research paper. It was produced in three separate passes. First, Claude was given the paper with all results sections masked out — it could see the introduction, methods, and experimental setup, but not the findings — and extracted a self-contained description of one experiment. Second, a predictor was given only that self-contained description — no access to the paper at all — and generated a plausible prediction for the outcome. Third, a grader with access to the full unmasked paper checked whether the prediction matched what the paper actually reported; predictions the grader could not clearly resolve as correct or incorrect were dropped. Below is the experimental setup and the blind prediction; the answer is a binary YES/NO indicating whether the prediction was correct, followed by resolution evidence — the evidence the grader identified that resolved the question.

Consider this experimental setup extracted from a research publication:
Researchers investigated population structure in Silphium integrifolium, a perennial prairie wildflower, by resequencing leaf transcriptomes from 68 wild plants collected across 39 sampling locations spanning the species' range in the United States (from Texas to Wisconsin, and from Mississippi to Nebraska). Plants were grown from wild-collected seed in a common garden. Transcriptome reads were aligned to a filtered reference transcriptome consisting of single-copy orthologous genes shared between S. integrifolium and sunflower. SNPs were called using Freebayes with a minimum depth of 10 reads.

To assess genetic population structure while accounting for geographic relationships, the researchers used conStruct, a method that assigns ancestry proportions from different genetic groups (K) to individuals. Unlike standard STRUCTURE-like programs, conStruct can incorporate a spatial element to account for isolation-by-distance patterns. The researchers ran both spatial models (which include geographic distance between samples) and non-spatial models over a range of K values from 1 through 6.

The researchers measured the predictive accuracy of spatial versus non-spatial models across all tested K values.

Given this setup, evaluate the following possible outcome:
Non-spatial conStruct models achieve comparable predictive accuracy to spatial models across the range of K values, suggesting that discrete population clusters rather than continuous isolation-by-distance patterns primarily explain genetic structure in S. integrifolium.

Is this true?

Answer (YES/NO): NO